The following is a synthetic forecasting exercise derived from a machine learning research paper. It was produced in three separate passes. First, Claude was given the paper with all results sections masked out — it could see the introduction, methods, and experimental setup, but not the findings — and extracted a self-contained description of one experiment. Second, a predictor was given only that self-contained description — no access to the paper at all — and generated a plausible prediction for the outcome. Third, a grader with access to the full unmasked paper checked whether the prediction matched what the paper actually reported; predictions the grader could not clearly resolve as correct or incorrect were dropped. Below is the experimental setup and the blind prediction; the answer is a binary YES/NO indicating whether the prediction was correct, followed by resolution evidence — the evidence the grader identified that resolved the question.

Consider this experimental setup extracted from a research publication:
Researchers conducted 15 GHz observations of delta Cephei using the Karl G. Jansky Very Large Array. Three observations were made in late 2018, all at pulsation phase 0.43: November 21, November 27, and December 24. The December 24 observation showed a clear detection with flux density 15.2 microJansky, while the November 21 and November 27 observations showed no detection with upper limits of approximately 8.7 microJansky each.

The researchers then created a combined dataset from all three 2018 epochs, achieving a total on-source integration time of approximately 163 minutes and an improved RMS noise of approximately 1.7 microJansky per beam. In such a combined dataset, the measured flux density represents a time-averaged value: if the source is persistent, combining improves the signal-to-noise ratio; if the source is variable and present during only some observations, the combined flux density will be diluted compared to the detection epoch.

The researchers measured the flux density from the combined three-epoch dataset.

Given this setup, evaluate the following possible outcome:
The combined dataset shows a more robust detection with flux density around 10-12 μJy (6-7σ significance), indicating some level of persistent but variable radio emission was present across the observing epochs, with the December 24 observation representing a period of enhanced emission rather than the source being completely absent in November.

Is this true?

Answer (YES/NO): NO